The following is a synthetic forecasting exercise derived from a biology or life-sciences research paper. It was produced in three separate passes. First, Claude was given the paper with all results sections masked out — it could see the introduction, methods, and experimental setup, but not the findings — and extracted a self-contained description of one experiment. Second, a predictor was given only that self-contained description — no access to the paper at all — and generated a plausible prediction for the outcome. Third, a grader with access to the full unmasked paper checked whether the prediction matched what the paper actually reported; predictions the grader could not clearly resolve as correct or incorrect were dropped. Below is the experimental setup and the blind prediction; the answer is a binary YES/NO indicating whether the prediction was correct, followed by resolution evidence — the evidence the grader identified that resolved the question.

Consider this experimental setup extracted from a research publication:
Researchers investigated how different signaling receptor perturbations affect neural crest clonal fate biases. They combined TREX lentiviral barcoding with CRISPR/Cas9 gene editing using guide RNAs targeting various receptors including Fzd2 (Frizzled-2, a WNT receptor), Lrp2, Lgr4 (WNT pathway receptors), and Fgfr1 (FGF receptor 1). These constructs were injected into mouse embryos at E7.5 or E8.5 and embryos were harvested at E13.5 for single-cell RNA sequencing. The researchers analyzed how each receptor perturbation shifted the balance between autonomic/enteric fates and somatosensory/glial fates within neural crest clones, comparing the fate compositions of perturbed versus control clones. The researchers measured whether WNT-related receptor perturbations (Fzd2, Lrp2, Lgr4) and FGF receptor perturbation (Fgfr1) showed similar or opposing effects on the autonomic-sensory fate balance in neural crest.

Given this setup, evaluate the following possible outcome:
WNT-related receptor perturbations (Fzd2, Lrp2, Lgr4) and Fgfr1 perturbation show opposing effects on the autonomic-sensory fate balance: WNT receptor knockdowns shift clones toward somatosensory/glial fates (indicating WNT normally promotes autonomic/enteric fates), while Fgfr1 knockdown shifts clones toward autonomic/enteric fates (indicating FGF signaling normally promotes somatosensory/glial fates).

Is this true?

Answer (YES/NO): YES